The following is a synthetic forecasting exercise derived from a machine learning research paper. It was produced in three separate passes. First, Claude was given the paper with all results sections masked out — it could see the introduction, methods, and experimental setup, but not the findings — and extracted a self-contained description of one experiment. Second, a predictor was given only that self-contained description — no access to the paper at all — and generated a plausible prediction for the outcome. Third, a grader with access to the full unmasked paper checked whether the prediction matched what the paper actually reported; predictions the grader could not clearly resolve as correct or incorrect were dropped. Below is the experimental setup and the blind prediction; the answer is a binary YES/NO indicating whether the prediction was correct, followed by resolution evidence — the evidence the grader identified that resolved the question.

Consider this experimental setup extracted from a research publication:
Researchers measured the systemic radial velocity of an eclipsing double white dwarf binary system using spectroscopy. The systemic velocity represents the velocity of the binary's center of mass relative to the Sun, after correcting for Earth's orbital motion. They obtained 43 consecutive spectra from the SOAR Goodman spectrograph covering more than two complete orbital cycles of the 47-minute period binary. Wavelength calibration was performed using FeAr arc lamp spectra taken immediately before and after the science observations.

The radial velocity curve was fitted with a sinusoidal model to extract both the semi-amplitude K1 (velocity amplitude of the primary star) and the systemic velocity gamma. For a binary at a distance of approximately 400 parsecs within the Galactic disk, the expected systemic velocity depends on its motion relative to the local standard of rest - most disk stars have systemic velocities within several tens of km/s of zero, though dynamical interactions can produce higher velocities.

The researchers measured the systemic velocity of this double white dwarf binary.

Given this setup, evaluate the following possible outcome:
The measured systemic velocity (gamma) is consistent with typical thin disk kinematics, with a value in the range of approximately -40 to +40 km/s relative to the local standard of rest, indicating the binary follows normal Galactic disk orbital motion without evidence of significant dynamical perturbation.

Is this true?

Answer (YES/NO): YES